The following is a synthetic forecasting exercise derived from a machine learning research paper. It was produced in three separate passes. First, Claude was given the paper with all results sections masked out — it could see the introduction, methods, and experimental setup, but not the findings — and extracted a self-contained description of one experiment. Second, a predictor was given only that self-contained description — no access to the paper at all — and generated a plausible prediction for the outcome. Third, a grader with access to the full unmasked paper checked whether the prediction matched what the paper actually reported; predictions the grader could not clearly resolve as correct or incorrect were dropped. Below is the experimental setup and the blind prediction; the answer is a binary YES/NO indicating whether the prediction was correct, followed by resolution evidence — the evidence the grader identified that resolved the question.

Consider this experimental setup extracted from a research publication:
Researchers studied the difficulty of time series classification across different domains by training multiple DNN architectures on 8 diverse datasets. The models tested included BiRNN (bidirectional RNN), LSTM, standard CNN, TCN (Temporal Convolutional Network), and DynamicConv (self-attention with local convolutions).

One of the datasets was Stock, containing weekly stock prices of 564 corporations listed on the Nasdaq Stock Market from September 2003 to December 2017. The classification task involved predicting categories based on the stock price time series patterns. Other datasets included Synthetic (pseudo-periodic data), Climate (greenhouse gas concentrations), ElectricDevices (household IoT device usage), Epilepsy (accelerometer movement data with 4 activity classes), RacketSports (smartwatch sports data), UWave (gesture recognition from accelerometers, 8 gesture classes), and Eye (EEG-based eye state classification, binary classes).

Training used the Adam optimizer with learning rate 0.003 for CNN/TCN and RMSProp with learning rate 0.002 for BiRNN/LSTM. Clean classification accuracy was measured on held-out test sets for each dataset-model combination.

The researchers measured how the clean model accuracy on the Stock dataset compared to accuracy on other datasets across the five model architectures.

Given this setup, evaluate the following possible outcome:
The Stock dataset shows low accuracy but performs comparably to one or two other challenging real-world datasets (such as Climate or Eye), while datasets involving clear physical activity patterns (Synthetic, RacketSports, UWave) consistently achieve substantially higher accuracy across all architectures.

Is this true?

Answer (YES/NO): NO